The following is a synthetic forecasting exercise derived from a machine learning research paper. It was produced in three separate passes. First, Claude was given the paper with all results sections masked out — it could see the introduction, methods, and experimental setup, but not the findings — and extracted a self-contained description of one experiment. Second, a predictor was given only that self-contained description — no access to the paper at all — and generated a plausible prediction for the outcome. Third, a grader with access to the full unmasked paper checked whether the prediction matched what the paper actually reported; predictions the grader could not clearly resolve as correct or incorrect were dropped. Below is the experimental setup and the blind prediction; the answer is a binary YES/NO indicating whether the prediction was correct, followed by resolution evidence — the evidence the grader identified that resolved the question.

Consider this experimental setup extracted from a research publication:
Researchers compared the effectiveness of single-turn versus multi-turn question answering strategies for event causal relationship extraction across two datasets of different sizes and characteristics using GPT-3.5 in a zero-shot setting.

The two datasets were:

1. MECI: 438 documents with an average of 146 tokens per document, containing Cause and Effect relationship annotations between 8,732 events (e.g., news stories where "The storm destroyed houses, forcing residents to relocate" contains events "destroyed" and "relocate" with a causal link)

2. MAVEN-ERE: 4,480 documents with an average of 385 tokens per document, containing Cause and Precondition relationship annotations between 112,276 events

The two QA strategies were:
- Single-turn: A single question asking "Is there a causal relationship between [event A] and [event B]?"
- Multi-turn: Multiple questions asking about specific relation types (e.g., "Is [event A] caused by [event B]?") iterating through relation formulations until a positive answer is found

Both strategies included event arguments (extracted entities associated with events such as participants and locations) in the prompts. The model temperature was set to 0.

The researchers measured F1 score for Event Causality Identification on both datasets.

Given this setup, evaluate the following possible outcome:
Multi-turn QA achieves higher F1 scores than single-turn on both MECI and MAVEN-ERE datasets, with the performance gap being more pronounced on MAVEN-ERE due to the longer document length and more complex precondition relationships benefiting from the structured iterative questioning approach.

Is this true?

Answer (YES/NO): NO